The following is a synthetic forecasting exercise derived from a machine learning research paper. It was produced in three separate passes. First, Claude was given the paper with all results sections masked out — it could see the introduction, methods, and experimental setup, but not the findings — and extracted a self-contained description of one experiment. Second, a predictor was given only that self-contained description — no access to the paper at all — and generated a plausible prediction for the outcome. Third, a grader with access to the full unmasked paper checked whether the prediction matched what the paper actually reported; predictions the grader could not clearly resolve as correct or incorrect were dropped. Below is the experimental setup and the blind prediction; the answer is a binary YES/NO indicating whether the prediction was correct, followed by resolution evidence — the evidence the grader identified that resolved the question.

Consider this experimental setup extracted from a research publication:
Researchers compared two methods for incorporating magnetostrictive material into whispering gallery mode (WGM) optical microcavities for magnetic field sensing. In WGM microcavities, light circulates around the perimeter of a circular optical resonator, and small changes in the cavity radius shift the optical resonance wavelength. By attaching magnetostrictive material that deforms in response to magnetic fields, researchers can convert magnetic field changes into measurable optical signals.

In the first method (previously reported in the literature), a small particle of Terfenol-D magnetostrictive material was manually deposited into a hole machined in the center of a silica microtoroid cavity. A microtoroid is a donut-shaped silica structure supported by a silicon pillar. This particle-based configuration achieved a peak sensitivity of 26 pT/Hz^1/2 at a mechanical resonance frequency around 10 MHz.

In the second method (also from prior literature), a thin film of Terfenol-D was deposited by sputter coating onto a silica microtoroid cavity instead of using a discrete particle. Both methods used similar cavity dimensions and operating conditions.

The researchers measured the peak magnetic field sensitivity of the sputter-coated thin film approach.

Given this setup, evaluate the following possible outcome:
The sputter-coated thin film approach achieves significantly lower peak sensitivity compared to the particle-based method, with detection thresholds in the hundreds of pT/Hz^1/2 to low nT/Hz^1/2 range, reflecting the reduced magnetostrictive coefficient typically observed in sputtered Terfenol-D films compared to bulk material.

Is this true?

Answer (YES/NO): YES